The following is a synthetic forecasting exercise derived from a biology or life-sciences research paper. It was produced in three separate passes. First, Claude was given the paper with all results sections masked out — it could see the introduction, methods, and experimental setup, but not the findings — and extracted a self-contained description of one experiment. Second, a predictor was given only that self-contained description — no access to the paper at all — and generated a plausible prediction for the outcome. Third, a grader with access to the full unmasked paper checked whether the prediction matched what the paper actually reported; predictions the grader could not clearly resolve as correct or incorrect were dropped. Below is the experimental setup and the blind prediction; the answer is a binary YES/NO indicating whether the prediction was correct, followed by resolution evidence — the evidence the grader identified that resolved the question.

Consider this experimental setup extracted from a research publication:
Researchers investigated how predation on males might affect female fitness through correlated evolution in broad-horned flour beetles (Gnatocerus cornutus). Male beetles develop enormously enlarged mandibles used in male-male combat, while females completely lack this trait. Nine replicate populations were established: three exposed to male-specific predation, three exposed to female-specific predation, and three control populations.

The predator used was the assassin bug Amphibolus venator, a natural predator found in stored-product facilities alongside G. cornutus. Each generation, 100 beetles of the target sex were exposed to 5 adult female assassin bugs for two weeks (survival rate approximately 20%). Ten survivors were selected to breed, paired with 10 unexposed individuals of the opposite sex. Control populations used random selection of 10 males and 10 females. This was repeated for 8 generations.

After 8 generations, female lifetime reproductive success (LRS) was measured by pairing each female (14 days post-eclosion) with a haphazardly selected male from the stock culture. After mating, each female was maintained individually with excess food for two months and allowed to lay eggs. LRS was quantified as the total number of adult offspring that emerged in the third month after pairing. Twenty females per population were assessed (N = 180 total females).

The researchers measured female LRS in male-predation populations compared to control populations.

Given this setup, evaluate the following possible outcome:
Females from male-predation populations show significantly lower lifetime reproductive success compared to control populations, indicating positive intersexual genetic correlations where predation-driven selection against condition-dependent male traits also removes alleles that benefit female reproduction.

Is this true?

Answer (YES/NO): NO